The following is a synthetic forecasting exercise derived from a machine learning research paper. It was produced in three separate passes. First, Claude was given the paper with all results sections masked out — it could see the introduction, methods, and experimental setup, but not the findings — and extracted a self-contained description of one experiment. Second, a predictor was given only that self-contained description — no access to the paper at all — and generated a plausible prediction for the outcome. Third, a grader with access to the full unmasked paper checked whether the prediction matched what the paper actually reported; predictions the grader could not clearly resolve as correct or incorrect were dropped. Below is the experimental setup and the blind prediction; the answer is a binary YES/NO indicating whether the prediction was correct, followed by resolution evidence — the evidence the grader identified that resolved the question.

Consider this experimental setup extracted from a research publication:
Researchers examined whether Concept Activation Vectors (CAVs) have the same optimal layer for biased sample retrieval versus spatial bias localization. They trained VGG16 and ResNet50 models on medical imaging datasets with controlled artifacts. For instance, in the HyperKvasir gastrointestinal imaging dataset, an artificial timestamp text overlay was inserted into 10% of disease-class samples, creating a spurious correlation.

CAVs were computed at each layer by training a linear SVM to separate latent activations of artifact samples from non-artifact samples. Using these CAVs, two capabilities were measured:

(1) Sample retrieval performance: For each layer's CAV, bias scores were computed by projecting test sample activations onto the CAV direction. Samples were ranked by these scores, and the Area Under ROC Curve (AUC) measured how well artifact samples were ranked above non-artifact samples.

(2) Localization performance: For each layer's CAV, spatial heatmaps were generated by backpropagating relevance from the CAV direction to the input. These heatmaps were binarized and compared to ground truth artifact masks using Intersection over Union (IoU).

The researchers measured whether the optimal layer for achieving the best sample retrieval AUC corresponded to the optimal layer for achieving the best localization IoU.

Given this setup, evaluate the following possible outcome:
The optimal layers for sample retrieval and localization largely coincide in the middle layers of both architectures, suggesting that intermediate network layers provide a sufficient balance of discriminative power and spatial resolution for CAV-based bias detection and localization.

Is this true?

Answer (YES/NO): NO